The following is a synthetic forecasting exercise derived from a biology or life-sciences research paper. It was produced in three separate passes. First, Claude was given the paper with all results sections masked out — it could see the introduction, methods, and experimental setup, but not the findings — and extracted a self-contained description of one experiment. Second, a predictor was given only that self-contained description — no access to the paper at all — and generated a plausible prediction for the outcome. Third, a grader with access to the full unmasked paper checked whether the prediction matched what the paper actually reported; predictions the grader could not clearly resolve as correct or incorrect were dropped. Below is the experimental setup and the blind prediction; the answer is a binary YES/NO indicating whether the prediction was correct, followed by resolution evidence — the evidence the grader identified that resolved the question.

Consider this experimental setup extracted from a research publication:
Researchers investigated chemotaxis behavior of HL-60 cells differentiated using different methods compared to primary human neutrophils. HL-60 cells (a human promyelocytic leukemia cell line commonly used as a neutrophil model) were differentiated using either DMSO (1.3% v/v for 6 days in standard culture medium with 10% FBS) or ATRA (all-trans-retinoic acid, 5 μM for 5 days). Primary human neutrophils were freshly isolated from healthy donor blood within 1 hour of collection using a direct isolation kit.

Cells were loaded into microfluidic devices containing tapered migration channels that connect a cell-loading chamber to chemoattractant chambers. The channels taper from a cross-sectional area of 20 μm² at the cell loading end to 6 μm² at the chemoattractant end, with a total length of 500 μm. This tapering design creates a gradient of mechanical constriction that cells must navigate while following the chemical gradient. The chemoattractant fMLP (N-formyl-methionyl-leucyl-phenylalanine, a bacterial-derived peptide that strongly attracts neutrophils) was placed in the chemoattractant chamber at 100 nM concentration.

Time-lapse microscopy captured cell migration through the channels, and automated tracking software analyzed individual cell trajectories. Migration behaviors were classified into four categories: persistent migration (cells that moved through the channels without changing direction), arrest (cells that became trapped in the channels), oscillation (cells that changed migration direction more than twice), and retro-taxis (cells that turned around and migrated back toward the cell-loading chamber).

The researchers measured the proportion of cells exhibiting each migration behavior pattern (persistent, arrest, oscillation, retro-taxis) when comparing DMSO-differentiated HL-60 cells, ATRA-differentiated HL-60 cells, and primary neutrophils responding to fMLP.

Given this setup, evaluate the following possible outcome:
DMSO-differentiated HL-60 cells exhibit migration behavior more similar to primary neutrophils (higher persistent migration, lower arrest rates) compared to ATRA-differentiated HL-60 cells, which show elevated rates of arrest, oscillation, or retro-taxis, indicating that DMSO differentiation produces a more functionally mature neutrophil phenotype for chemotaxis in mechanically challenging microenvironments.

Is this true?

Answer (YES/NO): YES